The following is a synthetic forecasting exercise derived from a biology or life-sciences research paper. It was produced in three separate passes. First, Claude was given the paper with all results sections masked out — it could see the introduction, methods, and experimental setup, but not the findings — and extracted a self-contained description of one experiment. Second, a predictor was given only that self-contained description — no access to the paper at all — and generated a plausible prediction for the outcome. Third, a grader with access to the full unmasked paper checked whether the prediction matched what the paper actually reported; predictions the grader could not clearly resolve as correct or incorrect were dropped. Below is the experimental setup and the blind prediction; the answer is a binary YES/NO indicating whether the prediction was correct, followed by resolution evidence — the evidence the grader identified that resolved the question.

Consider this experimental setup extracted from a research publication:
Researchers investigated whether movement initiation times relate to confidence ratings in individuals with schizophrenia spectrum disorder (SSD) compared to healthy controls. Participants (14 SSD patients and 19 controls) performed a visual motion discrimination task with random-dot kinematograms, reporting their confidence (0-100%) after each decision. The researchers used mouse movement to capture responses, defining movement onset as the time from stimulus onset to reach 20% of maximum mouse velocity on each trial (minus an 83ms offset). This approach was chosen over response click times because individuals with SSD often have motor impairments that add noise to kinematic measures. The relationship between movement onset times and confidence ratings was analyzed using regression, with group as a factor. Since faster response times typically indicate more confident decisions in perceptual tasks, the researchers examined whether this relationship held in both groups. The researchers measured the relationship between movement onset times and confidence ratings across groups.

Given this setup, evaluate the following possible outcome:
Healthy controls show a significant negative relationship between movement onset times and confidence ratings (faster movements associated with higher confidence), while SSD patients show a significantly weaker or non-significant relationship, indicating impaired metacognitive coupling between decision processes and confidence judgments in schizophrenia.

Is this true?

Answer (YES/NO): YES